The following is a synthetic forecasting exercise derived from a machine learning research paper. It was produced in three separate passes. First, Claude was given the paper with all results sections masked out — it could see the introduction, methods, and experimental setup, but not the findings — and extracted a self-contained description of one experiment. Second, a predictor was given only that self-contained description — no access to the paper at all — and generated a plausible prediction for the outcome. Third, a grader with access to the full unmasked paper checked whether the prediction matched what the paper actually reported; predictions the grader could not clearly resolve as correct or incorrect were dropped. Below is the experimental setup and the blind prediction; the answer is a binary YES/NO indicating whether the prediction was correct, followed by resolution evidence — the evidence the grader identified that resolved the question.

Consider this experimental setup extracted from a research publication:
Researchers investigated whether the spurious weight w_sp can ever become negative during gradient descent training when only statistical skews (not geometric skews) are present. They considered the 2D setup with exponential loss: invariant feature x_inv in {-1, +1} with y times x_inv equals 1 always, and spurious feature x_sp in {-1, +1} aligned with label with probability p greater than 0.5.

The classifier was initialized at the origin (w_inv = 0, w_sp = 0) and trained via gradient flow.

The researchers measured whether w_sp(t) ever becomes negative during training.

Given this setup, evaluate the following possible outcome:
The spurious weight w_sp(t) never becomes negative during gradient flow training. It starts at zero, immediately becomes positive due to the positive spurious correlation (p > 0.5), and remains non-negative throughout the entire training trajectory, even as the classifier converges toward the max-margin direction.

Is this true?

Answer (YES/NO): YES